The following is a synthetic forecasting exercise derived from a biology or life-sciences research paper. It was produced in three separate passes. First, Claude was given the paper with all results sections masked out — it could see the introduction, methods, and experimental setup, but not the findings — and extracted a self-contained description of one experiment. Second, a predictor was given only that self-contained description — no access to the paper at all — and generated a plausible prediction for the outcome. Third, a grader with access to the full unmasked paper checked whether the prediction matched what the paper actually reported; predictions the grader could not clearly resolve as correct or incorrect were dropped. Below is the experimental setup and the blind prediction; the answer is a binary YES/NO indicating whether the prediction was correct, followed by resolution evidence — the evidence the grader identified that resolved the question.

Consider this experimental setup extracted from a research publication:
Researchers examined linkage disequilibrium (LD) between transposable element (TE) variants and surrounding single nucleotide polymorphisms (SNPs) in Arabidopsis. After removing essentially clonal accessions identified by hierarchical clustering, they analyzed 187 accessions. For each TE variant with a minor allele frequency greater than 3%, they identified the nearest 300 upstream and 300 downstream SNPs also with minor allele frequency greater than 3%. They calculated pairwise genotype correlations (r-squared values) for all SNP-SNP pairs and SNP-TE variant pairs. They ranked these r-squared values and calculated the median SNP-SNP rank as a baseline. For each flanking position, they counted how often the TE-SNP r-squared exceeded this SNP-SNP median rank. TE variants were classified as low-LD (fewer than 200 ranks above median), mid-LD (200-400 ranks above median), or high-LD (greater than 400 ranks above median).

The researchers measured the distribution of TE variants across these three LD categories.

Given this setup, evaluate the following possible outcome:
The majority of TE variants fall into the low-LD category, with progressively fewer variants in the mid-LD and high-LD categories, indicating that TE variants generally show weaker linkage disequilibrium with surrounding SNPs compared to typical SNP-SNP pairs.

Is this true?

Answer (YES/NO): NO